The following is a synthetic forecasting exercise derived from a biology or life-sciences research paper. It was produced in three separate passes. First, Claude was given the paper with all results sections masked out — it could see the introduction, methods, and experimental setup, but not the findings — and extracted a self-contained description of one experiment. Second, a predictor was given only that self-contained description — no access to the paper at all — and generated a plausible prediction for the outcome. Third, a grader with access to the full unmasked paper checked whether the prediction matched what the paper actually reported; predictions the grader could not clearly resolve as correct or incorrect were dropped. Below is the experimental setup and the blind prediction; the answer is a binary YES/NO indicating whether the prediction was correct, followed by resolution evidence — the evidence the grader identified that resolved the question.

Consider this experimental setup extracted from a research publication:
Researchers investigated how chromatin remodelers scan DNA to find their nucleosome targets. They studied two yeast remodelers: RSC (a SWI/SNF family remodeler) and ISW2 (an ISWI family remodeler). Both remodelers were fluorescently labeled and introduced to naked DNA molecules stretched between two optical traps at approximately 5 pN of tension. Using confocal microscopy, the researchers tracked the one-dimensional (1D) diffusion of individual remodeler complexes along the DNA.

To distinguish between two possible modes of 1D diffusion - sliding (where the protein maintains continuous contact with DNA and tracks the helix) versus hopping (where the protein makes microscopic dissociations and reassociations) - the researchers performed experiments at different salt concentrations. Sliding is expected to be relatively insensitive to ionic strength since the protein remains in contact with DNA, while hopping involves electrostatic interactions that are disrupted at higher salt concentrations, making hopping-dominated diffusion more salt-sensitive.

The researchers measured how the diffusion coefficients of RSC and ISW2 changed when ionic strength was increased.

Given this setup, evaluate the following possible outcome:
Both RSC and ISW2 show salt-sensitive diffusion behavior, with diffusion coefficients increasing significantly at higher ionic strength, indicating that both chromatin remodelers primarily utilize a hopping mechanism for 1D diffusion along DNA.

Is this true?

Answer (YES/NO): NO